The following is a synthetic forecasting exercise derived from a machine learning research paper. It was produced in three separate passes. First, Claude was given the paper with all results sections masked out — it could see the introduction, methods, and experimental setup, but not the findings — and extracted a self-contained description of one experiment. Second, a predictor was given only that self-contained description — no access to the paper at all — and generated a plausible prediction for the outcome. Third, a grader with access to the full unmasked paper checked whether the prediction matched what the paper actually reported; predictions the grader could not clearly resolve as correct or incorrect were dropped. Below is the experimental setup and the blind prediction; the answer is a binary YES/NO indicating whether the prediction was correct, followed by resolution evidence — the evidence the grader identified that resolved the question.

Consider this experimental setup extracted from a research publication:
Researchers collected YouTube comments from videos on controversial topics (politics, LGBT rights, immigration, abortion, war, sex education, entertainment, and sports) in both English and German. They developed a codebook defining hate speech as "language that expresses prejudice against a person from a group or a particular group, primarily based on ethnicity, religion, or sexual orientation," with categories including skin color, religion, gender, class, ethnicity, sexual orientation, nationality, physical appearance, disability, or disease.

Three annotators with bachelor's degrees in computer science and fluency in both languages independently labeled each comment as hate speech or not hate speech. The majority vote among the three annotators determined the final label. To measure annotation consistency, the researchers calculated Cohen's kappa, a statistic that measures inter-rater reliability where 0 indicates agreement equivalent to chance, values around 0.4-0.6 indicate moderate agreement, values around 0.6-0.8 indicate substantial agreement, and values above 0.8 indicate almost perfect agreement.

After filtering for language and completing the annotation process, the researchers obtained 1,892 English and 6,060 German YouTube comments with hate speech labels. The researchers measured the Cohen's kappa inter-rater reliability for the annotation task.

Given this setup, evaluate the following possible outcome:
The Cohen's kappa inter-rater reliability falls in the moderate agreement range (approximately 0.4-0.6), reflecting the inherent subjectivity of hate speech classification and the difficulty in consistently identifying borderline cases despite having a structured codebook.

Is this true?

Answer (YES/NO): NO